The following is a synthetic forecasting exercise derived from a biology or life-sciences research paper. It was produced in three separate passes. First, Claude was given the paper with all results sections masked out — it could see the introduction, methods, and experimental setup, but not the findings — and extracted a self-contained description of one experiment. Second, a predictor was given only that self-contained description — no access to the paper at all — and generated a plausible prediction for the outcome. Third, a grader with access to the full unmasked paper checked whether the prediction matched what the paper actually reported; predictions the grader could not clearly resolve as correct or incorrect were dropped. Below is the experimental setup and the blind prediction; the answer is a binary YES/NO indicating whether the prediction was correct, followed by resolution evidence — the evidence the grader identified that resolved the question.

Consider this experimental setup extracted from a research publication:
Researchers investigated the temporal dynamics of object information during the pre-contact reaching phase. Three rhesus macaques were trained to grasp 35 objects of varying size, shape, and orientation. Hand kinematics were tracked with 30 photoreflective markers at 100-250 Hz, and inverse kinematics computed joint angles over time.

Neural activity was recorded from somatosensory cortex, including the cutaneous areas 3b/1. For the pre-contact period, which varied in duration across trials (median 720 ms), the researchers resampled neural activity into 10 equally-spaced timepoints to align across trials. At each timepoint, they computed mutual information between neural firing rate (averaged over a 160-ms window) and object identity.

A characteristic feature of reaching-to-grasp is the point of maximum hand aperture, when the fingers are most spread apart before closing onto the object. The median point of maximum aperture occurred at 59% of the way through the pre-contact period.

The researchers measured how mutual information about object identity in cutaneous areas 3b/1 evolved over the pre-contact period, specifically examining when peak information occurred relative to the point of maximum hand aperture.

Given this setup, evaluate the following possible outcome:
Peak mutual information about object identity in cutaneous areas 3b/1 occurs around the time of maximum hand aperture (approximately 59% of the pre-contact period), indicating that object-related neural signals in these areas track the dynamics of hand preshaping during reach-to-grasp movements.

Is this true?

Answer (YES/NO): NO